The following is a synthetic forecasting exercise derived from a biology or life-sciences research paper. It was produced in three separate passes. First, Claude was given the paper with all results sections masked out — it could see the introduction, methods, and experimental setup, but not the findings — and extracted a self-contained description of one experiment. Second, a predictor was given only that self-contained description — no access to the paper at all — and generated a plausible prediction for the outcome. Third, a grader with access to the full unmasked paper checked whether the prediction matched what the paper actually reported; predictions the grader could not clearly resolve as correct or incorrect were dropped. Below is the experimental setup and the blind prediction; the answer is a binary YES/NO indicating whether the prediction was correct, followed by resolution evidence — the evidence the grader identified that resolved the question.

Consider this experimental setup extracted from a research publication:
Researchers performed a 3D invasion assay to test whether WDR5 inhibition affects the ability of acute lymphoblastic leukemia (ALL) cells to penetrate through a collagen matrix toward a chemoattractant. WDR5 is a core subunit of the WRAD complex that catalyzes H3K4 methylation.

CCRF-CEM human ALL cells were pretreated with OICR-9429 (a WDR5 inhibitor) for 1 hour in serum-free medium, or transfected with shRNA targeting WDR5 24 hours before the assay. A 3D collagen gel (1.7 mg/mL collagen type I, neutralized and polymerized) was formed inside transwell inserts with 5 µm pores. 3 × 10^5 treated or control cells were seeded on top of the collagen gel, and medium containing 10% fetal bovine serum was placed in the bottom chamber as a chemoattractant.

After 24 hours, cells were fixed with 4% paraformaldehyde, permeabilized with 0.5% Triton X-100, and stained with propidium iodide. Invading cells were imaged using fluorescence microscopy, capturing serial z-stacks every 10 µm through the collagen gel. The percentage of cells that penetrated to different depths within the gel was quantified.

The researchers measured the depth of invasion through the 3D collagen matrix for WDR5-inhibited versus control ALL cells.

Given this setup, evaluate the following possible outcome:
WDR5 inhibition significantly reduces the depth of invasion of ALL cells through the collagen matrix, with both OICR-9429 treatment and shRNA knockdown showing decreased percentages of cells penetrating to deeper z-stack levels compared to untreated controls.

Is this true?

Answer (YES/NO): YES